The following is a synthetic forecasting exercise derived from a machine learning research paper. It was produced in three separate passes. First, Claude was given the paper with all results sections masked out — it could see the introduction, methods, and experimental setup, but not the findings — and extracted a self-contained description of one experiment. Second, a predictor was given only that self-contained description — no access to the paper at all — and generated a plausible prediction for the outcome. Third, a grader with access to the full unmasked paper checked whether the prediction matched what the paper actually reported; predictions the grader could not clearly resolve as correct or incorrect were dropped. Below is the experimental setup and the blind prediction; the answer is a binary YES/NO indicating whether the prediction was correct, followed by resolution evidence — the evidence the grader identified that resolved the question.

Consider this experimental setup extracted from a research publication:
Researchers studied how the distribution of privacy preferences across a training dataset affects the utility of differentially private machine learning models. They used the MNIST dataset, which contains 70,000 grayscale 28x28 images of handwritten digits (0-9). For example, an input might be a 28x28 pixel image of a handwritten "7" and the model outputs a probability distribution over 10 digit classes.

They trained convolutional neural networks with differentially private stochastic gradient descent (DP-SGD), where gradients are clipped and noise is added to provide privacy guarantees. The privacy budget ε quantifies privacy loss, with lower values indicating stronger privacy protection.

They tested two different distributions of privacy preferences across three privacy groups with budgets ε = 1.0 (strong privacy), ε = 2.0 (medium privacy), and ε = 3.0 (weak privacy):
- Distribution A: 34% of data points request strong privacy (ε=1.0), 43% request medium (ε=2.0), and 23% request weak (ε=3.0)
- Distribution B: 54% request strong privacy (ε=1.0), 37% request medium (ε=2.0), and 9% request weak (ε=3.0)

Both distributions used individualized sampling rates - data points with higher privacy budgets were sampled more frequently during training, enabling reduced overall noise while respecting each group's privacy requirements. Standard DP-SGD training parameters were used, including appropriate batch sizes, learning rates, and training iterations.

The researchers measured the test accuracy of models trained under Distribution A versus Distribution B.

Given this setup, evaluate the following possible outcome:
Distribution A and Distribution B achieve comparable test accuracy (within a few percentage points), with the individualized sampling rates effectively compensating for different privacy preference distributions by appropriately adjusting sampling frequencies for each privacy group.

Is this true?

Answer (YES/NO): YES